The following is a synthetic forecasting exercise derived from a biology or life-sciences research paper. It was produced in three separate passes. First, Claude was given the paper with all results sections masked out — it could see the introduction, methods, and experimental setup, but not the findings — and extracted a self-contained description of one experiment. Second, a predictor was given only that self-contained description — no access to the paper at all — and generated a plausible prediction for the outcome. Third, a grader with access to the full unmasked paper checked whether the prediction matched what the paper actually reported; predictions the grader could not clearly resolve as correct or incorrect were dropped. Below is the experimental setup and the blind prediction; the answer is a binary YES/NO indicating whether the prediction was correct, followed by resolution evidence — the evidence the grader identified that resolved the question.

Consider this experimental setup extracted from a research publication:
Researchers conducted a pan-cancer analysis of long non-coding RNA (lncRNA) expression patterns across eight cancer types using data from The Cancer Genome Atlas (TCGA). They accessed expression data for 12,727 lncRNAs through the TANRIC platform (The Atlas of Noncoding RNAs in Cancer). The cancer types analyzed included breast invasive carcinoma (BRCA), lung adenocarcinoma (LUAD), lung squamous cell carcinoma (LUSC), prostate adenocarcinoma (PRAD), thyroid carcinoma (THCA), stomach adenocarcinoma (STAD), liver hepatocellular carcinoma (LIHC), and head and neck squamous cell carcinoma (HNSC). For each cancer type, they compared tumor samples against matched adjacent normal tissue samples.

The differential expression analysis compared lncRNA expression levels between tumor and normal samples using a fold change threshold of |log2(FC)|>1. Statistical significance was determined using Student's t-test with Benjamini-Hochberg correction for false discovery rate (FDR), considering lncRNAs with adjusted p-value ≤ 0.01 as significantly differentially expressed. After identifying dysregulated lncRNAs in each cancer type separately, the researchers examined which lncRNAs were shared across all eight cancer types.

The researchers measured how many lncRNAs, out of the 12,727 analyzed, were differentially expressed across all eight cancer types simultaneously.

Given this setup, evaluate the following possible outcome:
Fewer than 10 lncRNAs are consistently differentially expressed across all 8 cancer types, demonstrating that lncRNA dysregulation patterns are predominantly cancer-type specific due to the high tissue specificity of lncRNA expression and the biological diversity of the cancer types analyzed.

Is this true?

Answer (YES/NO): YES